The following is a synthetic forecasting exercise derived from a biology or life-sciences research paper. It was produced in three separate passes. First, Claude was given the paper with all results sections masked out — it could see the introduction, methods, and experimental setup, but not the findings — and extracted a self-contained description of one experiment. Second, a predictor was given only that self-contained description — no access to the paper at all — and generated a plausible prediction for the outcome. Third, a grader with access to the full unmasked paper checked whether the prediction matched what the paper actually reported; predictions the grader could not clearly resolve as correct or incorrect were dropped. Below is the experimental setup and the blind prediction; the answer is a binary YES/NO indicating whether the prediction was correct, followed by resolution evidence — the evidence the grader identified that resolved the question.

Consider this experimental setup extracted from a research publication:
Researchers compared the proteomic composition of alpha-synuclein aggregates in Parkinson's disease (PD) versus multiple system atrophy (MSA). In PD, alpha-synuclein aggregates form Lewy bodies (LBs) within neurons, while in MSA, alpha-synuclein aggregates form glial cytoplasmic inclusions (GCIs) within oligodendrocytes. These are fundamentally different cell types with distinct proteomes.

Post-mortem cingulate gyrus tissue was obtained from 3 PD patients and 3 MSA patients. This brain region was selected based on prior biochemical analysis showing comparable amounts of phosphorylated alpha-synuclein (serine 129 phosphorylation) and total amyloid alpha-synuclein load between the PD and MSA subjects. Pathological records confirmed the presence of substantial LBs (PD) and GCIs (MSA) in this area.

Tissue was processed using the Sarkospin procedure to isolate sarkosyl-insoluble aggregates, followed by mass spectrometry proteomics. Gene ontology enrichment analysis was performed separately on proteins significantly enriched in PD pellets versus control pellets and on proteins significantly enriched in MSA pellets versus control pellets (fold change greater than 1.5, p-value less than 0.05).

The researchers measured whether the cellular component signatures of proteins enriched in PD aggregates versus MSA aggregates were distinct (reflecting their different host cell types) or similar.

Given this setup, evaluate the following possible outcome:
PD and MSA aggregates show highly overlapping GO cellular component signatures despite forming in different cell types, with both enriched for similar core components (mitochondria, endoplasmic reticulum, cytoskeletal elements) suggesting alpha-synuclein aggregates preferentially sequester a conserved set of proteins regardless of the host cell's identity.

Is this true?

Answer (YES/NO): NO